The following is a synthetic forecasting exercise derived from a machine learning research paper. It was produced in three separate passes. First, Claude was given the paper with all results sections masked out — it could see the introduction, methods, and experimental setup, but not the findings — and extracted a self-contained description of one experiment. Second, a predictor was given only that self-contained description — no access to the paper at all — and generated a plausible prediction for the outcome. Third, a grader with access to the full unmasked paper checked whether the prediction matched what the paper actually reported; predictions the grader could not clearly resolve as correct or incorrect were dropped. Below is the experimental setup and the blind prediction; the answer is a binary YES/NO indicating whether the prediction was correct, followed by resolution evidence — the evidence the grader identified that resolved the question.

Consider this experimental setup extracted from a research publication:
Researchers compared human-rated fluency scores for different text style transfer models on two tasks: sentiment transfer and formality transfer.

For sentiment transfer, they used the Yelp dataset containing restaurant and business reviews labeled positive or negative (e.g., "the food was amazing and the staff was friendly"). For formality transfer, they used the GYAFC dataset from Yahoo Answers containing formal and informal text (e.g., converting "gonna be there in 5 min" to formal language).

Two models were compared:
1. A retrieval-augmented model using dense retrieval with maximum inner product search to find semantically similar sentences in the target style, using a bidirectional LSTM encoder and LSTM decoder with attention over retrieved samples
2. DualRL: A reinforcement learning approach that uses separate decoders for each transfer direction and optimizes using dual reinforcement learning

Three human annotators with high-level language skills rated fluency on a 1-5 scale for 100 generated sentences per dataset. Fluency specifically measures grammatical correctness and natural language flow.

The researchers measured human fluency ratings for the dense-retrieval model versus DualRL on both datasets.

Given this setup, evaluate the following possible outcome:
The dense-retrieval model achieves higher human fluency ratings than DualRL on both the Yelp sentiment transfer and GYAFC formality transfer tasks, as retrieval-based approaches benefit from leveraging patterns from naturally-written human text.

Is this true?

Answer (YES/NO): NO